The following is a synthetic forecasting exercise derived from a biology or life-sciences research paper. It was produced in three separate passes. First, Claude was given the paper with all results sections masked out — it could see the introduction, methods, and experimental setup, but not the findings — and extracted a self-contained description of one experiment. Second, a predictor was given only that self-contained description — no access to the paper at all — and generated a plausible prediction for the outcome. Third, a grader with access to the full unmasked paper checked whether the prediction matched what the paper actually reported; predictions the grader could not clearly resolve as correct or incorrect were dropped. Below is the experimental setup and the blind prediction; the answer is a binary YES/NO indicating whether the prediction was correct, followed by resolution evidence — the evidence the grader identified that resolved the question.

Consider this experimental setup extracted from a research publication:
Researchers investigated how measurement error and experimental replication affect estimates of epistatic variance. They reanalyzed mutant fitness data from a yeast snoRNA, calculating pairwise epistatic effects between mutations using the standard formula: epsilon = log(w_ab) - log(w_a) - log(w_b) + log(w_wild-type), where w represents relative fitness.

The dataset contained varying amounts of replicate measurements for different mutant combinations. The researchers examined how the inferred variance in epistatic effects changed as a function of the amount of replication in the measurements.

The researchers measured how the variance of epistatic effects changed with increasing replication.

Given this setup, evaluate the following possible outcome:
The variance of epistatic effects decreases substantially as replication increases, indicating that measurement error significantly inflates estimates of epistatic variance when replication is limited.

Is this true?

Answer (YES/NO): YES